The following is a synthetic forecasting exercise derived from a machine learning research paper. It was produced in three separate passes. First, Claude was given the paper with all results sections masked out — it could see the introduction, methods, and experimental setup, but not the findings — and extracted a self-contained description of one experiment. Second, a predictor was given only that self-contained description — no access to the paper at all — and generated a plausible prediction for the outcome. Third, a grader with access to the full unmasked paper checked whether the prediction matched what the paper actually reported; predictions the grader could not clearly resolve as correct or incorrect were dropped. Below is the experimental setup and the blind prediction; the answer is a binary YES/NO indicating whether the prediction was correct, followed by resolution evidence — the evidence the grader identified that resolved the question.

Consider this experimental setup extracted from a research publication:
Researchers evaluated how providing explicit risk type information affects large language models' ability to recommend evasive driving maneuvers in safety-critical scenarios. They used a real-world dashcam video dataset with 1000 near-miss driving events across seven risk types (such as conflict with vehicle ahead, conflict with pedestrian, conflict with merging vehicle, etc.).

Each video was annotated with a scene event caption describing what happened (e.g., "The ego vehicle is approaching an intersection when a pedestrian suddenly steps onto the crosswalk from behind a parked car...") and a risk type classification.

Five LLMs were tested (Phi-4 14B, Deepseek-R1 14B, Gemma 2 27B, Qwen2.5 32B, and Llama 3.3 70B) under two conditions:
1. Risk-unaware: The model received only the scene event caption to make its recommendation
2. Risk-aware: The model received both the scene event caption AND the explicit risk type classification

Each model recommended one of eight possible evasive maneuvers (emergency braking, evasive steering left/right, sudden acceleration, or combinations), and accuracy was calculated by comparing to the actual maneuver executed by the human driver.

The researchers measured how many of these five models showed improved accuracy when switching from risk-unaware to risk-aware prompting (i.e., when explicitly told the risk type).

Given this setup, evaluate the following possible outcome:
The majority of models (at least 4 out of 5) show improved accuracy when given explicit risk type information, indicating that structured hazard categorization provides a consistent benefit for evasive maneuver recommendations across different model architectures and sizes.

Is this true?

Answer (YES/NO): YES